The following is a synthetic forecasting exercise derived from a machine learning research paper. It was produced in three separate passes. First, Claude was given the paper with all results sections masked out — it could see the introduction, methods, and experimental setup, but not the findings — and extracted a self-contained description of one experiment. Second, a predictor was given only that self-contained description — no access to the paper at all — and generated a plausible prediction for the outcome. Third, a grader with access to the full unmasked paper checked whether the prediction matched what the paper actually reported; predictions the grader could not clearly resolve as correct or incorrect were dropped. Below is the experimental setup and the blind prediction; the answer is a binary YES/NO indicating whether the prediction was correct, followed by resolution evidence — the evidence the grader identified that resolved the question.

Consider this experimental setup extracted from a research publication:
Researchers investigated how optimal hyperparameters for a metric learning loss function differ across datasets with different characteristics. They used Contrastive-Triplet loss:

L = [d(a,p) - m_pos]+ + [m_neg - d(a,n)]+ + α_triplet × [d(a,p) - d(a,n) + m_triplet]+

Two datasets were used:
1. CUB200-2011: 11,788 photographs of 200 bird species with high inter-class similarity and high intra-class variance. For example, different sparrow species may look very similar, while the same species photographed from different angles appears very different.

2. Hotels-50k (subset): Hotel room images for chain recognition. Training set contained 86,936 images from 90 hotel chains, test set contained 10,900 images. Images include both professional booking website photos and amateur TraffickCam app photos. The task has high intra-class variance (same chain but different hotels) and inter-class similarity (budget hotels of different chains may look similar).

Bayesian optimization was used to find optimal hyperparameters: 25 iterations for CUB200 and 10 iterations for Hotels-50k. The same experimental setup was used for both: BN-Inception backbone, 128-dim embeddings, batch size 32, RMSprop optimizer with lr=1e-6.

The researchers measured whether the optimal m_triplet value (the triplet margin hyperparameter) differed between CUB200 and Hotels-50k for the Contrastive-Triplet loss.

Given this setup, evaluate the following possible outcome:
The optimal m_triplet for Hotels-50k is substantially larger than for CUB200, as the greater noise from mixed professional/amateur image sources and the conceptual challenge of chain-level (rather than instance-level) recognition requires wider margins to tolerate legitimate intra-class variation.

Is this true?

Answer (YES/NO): YES